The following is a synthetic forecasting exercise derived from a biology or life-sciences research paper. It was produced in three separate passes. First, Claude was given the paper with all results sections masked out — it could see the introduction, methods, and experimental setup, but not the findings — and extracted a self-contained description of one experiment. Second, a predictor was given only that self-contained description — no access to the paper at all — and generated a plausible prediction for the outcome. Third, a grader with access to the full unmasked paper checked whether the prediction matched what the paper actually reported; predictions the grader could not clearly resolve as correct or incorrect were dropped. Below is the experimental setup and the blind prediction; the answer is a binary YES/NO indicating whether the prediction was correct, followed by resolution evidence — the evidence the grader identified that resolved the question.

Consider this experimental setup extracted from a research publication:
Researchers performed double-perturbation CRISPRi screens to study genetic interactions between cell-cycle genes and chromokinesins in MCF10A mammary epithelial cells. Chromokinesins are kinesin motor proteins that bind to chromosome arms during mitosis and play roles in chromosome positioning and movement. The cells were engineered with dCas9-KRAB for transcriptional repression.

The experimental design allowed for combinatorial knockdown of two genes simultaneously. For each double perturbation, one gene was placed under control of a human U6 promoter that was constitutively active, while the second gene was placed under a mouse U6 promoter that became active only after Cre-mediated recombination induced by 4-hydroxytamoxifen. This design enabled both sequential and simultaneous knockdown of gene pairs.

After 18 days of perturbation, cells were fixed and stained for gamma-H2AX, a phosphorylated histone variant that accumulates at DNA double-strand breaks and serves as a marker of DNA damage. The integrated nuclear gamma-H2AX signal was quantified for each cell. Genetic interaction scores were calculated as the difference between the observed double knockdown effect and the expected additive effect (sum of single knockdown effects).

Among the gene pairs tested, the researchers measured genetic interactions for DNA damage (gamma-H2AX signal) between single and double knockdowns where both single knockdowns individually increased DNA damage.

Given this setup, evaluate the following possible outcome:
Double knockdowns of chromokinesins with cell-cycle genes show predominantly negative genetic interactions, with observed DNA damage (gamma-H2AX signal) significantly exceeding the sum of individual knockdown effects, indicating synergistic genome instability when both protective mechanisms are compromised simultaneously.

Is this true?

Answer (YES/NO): NO